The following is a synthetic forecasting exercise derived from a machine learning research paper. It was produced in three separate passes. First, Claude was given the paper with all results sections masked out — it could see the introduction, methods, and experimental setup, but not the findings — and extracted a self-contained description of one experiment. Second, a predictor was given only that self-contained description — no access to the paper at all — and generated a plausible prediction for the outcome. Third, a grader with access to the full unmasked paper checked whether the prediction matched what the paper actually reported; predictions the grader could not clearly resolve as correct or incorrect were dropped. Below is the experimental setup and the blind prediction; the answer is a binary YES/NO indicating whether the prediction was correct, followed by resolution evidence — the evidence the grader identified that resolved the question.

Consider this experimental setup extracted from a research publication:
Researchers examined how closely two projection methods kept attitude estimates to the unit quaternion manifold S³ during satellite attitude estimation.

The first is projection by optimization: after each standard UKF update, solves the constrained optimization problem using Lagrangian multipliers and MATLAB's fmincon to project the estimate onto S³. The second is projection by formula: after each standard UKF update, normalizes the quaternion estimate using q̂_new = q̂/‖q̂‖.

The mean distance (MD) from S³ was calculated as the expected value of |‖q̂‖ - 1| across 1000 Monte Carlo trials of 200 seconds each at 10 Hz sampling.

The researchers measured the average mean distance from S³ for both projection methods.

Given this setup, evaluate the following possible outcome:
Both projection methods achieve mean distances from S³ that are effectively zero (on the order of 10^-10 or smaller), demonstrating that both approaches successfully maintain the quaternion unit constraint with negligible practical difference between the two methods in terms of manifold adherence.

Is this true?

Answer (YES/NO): NO